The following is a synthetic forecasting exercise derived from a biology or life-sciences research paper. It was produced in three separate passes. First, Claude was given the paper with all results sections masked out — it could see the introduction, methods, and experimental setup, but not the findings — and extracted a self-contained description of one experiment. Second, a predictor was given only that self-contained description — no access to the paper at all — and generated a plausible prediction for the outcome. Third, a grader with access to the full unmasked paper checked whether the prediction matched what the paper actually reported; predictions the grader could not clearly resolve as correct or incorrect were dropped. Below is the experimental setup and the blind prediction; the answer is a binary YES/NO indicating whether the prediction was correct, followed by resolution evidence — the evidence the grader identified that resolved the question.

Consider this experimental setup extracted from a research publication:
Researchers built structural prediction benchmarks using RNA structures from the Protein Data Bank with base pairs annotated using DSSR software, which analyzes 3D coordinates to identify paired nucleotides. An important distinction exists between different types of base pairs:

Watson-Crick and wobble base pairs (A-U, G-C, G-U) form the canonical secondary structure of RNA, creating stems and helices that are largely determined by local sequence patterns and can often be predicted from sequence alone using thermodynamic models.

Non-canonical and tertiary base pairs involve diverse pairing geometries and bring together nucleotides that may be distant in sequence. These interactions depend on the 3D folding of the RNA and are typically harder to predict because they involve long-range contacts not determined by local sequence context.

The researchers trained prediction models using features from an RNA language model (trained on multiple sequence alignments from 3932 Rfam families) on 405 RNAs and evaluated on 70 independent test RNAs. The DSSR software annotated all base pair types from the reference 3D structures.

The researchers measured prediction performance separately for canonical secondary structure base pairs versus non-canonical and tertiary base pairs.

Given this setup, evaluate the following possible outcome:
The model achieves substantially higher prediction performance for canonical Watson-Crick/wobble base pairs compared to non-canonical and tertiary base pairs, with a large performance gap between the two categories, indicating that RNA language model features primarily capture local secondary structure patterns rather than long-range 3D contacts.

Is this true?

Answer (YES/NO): NO